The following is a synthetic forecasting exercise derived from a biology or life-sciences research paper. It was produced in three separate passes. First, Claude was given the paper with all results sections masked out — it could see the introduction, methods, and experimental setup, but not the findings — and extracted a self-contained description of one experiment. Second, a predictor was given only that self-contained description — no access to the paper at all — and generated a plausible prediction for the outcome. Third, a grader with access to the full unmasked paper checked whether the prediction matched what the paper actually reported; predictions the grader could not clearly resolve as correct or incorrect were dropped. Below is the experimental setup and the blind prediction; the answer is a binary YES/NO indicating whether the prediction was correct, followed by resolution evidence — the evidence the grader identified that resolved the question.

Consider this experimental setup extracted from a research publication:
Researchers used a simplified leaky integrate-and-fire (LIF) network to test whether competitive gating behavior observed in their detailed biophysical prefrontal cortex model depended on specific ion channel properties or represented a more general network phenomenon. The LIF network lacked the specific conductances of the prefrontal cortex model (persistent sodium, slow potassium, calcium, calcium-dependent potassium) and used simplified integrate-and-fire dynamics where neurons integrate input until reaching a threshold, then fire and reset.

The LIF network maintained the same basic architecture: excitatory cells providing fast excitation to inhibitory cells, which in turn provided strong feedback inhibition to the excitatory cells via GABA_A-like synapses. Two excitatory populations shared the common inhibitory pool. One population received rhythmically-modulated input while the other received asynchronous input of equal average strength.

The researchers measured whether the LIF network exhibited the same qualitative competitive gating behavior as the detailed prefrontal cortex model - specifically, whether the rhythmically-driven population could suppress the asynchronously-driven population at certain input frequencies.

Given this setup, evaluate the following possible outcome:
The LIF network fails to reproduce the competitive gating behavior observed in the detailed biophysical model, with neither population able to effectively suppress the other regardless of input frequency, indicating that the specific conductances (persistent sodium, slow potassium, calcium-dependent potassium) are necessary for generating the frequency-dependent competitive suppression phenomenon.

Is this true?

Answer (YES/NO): NO